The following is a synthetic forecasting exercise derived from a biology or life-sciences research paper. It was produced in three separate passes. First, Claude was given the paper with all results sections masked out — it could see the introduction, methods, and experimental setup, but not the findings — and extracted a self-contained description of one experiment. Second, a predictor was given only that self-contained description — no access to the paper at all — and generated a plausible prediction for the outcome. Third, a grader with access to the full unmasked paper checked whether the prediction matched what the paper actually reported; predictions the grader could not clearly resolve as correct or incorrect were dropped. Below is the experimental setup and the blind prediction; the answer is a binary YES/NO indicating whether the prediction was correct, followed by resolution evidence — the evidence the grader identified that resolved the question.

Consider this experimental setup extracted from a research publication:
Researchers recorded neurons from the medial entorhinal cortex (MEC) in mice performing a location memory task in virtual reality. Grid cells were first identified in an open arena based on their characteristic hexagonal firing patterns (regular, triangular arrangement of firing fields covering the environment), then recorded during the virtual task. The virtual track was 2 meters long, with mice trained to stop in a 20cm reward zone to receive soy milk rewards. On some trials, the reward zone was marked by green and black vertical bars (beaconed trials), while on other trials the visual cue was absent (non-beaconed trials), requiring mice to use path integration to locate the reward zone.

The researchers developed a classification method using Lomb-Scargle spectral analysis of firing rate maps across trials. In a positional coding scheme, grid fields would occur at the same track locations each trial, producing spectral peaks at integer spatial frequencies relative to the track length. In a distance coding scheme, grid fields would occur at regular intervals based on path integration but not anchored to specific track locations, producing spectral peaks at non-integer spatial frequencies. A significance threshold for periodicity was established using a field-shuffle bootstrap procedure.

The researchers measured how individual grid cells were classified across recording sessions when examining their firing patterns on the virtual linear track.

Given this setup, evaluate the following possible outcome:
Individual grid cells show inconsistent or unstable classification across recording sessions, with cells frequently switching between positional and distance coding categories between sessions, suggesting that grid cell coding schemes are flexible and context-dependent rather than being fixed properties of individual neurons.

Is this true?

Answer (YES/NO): NO